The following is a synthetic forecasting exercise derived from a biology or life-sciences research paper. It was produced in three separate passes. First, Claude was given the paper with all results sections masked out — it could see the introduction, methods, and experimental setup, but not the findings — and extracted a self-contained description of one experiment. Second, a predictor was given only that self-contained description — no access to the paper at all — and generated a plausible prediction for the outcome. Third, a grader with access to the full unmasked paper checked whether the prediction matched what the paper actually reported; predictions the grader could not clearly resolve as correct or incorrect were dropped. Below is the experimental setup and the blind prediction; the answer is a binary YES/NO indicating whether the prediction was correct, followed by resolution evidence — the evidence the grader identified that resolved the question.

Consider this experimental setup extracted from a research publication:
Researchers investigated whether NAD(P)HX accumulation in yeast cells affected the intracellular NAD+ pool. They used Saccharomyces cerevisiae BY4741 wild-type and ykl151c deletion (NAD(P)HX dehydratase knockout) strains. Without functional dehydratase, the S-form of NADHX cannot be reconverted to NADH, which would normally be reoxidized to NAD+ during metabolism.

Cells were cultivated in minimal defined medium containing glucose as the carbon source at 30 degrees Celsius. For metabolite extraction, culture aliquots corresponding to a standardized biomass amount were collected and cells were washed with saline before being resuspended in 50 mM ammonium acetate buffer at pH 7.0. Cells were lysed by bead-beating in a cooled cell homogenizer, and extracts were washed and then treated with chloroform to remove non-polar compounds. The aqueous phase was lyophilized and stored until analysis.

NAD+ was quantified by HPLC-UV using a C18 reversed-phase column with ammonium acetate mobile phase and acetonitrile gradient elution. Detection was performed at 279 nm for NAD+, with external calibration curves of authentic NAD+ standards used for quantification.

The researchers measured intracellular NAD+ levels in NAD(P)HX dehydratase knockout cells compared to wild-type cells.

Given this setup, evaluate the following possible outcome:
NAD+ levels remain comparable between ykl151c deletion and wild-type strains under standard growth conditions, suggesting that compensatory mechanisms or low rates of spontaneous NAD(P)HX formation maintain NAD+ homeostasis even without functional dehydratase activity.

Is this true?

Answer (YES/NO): NO